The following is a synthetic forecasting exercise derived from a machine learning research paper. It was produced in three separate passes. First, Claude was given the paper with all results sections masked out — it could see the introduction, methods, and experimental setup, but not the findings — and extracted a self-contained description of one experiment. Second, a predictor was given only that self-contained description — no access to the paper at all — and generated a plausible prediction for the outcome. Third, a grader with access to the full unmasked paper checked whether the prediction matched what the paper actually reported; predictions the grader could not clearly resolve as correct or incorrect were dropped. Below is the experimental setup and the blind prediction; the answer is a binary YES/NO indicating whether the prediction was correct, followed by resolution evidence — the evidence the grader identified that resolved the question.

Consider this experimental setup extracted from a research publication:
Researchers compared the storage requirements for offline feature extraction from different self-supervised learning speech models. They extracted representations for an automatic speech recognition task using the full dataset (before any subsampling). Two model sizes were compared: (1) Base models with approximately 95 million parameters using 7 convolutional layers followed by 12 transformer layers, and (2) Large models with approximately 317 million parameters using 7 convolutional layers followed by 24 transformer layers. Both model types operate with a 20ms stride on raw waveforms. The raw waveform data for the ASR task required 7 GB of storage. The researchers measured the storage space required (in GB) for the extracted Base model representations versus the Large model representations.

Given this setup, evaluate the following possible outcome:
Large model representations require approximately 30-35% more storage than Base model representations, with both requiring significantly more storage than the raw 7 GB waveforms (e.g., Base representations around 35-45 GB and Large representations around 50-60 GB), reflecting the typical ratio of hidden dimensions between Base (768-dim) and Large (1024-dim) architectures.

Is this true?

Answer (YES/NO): NO